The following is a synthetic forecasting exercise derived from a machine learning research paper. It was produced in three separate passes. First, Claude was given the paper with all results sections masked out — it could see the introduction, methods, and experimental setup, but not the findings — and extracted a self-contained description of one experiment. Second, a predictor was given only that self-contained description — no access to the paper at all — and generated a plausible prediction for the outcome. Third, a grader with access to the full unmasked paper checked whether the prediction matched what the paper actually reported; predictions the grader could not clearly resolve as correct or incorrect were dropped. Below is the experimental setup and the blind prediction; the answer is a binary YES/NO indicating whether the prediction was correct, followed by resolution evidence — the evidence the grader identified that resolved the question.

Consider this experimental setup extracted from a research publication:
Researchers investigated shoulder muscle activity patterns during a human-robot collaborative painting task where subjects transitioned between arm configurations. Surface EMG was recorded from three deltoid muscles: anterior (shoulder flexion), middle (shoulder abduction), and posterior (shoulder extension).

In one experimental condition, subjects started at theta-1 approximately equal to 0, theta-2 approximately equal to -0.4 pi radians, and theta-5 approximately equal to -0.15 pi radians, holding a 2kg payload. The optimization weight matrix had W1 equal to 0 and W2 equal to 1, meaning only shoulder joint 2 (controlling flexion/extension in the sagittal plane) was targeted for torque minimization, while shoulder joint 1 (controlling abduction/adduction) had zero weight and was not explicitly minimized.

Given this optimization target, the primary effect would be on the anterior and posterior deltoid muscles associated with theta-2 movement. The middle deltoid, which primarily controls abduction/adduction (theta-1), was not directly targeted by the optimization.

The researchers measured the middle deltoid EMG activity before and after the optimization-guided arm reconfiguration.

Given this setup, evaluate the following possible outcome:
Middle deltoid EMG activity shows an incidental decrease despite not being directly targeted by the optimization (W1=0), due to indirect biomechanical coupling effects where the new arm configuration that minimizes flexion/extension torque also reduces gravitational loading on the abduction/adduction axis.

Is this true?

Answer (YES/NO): NO